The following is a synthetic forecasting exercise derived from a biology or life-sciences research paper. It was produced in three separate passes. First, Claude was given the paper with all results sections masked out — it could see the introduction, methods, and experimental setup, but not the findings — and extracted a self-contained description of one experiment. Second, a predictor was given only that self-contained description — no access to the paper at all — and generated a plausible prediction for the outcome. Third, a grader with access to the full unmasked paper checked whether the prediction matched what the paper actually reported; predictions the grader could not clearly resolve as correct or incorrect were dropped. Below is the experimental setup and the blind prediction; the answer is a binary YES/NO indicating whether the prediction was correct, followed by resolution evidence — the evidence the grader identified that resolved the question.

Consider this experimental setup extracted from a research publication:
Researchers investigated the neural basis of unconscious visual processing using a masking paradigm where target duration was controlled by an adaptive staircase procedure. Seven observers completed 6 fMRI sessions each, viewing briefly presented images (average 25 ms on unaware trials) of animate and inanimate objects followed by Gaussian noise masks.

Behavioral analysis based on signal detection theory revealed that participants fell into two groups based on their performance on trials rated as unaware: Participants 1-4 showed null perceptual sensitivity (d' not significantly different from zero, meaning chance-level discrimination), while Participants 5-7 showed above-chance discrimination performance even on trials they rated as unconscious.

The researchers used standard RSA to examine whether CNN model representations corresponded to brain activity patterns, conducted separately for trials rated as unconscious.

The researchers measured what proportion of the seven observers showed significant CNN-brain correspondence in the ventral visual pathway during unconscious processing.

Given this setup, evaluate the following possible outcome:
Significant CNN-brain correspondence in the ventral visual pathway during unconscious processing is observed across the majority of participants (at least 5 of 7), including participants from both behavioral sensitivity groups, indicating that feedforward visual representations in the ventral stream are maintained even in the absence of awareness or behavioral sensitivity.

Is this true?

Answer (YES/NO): NO